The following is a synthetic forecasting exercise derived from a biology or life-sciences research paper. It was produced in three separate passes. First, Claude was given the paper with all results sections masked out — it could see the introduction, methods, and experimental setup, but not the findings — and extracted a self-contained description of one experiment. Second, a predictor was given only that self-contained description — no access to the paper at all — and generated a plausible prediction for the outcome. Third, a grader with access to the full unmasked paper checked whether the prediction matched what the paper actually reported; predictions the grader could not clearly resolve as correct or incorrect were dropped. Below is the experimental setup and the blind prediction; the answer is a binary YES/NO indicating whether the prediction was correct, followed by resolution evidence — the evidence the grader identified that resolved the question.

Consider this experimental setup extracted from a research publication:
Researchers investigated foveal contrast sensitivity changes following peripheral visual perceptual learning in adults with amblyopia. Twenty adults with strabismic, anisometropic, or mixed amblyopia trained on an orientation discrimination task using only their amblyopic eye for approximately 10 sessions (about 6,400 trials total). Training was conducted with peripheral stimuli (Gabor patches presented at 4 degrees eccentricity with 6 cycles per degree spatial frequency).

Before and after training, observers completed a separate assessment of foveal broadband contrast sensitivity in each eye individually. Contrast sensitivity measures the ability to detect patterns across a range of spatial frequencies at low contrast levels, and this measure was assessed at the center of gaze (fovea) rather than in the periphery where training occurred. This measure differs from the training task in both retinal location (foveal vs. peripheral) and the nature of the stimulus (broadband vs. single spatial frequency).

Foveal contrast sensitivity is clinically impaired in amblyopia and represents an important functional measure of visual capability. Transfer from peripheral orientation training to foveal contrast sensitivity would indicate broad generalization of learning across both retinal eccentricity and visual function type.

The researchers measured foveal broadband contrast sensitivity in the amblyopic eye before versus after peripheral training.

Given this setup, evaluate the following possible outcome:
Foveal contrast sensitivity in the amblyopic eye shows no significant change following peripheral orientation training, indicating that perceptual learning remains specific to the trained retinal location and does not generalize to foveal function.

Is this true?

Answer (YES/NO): NO